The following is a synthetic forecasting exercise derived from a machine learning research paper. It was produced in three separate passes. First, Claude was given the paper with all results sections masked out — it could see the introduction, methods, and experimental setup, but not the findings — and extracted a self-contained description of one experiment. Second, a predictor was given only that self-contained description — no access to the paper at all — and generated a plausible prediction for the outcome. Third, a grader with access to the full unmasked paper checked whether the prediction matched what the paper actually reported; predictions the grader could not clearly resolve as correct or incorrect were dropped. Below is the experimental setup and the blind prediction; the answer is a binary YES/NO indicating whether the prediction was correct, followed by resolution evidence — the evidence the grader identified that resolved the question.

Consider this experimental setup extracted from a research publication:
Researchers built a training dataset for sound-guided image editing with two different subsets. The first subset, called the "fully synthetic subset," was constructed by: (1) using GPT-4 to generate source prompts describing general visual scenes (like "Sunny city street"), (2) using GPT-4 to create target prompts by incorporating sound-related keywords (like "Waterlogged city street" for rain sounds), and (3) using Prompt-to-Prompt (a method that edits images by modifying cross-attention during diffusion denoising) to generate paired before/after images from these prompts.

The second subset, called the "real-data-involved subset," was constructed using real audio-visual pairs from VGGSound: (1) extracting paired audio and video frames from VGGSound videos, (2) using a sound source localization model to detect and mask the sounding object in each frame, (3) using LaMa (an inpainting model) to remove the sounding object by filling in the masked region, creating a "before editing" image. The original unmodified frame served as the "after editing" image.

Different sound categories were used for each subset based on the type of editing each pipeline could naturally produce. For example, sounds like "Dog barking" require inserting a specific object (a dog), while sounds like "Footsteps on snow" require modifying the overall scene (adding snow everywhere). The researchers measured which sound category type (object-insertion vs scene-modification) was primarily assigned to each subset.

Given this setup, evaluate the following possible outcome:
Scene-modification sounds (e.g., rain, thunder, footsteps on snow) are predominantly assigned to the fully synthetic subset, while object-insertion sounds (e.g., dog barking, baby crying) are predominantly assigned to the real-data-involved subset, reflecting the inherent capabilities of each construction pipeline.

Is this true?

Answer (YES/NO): YES